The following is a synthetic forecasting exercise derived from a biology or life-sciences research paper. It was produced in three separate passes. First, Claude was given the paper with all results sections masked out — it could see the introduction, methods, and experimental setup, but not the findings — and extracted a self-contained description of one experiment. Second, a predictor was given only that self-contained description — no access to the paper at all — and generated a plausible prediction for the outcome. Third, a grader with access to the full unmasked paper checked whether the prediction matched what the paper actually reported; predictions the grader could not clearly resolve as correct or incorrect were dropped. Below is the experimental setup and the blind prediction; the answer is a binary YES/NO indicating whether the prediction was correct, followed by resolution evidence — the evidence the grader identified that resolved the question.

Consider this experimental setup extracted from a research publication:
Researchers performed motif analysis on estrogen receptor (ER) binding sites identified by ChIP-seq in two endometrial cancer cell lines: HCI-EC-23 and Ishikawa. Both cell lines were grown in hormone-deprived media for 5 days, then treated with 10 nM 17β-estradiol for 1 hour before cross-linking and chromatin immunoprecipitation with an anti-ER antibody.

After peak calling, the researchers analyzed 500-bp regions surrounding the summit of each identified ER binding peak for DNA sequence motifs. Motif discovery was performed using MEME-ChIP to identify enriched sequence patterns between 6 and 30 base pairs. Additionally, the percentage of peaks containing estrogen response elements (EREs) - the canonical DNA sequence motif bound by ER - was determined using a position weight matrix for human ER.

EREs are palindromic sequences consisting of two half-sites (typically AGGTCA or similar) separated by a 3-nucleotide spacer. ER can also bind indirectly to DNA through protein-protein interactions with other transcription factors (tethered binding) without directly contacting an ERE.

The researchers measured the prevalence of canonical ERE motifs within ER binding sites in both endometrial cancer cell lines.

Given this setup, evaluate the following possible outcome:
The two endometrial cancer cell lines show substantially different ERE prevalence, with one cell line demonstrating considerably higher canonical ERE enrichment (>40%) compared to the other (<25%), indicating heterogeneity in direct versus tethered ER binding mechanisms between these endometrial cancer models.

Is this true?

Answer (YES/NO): NO